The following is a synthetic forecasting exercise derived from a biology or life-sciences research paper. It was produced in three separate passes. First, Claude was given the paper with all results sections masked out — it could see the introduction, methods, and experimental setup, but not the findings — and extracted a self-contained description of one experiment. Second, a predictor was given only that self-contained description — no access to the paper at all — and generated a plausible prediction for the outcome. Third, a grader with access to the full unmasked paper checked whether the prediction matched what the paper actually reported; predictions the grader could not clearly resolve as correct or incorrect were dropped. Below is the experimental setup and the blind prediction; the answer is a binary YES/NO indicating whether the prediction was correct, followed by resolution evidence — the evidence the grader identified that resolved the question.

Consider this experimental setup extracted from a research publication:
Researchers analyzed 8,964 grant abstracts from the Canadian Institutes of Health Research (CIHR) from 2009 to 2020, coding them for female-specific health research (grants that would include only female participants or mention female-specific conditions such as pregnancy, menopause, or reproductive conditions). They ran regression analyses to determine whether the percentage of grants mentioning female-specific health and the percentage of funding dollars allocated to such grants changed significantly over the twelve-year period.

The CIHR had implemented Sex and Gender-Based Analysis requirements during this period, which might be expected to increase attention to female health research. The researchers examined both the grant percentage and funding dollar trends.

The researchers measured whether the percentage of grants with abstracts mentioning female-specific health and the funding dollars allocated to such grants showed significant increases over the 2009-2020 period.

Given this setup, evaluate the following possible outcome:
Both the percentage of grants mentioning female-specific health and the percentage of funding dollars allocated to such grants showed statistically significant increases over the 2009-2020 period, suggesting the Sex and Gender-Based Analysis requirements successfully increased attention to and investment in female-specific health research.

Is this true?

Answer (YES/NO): NO